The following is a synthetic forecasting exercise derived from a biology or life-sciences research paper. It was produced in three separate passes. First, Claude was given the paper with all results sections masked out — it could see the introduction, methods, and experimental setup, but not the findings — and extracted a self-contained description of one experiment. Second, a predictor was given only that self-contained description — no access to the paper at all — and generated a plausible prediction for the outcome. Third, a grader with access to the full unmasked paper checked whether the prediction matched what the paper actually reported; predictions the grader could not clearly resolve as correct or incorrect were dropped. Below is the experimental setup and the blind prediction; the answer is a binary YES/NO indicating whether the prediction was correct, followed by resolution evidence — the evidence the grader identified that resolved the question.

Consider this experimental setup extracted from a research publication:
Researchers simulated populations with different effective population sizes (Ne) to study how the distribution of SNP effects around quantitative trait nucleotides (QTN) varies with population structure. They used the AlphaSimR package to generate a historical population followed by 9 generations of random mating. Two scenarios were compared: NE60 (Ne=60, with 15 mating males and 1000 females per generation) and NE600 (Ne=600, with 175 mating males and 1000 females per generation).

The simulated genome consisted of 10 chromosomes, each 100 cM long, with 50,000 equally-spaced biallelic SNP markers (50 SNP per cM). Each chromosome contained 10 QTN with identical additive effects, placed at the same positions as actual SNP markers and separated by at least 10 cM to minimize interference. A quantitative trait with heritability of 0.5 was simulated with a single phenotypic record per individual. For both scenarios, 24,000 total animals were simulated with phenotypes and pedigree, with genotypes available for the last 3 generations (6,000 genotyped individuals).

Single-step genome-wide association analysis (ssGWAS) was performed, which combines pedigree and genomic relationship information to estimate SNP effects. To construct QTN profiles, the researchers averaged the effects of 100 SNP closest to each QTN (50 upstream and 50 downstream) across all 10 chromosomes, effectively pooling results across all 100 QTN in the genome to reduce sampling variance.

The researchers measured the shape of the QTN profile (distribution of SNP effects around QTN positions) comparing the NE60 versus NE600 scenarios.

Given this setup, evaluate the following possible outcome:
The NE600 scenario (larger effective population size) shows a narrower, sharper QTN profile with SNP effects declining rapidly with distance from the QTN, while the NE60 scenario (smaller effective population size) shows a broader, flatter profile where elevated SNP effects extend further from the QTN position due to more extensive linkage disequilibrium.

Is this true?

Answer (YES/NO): YES